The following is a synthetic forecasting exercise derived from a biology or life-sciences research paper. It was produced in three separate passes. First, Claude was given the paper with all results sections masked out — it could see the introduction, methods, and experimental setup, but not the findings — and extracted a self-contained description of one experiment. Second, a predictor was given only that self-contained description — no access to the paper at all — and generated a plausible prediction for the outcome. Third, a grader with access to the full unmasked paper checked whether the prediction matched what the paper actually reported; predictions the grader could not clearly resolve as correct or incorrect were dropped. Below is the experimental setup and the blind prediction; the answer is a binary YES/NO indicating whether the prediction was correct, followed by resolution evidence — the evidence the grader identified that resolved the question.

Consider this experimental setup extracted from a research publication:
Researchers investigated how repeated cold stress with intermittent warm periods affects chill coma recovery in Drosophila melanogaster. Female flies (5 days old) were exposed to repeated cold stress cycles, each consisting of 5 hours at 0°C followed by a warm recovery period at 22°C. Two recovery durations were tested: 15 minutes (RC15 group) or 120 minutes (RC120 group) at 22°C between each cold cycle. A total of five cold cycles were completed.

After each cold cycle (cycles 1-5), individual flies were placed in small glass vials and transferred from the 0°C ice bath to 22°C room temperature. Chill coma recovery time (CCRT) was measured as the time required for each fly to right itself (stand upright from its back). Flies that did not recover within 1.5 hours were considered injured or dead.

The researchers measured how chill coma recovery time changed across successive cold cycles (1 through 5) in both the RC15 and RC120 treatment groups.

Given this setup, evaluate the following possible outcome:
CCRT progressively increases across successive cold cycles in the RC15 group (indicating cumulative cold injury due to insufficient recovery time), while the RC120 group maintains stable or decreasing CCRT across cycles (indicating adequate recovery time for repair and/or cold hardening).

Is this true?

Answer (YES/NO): YES